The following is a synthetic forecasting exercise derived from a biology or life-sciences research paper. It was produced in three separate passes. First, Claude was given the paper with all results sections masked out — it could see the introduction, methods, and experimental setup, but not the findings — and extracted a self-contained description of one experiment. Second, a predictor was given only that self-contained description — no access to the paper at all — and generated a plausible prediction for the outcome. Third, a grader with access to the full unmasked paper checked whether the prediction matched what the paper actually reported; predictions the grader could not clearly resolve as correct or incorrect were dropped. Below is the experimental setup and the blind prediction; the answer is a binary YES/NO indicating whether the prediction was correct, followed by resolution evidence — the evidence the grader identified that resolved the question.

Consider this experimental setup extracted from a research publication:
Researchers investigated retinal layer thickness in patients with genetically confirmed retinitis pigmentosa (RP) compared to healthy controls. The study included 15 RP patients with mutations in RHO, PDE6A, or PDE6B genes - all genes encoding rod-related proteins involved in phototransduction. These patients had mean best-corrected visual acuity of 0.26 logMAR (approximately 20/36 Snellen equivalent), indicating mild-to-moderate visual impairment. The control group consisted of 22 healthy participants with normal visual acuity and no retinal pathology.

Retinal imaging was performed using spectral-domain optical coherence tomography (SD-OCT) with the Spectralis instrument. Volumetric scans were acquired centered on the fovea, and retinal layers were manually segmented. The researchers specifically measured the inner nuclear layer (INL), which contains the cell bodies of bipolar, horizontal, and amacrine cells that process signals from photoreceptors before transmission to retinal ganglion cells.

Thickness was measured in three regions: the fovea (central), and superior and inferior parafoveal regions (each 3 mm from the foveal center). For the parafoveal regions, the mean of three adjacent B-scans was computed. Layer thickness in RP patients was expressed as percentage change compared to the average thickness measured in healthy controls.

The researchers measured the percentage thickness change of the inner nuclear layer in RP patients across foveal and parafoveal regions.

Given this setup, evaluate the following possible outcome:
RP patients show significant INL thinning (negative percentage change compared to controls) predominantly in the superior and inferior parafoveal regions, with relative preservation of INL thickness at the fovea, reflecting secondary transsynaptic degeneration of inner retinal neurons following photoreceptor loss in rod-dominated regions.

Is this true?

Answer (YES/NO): NO